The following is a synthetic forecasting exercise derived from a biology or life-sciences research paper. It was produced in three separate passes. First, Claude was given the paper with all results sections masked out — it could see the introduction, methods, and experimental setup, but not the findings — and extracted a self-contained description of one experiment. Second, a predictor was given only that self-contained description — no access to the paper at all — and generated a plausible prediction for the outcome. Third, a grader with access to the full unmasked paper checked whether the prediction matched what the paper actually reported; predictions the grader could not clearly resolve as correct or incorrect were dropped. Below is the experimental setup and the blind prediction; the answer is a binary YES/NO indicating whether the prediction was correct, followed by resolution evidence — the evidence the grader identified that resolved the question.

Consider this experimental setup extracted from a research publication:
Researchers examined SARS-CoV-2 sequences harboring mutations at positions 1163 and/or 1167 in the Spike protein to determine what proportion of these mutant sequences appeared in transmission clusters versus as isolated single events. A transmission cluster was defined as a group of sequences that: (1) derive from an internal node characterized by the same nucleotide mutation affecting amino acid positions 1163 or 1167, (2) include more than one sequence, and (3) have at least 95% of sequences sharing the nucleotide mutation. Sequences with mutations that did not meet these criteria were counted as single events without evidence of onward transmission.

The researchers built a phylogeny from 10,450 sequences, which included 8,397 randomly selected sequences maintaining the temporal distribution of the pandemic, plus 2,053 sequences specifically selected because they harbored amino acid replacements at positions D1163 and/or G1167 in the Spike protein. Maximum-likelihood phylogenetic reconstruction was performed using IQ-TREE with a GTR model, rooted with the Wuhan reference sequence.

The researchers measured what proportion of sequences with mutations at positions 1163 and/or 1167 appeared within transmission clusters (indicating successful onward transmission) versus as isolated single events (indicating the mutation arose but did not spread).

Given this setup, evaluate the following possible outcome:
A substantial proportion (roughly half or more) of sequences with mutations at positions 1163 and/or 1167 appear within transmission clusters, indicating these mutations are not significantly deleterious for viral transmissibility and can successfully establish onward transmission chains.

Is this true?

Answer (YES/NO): YES